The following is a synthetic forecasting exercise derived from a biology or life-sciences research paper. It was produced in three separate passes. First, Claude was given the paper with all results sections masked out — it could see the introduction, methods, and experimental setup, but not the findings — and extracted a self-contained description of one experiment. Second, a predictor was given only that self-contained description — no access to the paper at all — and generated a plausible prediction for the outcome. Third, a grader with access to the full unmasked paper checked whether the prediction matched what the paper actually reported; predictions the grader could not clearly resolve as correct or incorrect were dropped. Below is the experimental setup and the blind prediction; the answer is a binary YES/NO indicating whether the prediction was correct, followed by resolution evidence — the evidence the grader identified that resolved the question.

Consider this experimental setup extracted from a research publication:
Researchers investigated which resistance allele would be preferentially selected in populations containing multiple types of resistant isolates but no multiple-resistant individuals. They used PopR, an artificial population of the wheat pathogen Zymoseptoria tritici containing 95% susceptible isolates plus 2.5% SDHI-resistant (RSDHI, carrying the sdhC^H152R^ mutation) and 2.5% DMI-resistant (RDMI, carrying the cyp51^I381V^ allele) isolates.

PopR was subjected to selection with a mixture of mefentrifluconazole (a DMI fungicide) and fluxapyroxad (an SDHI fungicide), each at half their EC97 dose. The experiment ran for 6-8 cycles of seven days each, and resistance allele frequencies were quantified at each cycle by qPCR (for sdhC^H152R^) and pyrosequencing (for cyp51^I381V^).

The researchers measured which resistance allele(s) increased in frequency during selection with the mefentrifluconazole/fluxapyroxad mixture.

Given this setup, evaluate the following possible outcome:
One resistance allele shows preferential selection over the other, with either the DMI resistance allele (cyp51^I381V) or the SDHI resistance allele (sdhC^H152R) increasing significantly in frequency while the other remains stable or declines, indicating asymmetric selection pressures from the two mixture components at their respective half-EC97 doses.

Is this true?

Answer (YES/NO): NO